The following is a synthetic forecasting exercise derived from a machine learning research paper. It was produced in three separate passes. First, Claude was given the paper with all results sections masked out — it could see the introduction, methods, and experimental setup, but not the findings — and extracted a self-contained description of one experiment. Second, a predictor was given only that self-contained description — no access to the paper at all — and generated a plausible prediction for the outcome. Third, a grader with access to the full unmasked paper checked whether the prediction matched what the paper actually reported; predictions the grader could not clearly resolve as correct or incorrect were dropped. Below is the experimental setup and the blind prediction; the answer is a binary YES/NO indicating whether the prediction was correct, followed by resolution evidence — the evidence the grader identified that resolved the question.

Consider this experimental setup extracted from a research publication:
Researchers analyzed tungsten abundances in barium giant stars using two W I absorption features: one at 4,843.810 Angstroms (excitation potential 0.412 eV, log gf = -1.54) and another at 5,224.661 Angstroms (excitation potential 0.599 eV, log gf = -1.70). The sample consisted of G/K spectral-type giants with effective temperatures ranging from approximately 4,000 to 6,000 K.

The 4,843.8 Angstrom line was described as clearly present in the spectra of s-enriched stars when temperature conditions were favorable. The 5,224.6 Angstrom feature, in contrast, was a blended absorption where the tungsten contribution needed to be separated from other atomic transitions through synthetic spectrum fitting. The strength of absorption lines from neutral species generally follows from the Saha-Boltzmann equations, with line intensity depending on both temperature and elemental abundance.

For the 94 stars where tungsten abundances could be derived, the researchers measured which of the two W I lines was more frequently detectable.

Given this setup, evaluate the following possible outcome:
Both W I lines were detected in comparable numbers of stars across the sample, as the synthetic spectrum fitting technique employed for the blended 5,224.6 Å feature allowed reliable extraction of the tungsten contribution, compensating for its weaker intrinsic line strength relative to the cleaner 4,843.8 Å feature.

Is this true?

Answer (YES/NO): NO